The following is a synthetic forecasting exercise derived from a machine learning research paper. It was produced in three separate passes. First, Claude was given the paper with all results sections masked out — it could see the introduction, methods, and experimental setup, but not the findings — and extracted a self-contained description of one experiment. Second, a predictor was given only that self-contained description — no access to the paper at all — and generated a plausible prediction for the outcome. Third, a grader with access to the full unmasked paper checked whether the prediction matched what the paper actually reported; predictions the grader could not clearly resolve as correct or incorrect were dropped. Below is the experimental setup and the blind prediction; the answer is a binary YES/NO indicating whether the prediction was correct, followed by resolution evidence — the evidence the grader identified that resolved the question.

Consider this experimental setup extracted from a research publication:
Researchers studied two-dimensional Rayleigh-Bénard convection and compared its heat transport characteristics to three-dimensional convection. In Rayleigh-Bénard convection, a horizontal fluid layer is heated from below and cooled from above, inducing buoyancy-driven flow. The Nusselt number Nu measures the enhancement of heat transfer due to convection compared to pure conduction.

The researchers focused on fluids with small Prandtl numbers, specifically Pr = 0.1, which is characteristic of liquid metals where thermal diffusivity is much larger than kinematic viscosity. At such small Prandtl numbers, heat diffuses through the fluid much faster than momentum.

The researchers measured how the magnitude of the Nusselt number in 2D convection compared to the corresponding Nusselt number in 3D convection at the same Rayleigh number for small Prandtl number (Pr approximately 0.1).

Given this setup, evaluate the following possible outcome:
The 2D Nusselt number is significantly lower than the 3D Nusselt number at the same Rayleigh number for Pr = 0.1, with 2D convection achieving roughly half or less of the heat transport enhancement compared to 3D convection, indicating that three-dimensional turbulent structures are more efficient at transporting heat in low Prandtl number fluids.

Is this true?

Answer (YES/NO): NO